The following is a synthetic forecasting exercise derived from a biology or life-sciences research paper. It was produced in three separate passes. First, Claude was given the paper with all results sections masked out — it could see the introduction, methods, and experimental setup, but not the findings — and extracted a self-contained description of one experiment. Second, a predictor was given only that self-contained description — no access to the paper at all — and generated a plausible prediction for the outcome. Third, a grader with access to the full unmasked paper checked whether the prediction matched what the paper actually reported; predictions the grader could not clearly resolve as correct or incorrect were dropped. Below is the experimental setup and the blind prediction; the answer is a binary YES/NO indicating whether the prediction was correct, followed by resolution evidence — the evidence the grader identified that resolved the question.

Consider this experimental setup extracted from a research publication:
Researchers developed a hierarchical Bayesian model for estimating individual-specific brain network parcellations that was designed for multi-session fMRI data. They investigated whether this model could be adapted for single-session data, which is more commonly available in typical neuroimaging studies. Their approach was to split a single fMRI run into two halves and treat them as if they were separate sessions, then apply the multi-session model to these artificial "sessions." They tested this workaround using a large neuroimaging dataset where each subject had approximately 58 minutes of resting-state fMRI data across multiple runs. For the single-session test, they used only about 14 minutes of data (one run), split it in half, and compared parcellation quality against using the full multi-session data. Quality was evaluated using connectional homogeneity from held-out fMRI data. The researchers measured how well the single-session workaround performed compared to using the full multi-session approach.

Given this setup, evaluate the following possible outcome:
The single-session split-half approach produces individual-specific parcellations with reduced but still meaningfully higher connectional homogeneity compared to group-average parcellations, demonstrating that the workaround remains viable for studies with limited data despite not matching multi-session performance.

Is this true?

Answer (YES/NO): YES